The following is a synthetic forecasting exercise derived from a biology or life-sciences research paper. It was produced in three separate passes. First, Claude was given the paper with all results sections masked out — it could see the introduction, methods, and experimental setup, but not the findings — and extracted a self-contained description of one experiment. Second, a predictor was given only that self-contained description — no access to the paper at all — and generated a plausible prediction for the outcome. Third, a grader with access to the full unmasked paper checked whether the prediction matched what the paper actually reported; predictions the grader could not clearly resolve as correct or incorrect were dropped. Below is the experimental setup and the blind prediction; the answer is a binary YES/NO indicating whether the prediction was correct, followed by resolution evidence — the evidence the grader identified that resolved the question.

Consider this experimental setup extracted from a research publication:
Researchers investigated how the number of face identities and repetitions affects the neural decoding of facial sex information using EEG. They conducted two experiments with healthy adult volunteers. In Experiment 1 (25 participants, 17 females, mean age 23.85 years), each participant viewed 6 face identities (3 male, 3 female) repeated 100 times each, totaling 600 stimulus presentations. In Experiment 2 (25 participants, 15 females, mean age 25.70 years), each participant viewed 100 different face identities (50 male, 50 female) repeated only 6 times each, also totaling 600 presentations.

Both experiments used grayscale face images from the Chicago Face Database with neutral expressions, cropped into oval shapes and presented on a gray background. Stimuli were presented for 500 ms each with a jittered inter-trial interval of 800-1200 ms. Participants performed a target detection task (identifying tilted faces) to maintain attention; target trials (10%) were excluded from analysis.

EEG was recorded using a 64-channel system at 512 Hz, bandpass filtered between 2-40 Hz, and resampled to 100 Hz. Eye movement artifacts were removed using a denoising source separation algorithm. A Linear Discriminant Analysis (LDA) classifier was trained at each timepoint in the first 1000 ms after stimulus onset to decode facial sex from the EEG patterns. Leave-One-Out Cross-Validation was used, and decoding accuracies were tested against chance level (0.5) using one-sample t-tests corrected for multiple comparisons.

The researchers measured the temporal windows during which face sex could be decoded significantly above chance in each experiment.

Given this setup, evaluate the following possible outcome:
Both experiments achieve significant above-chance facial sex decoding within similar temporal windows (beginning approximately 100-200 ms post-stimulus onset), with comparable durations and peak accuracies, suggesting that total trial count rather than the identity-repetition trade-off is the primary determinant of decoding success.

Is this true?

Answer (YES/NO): NO